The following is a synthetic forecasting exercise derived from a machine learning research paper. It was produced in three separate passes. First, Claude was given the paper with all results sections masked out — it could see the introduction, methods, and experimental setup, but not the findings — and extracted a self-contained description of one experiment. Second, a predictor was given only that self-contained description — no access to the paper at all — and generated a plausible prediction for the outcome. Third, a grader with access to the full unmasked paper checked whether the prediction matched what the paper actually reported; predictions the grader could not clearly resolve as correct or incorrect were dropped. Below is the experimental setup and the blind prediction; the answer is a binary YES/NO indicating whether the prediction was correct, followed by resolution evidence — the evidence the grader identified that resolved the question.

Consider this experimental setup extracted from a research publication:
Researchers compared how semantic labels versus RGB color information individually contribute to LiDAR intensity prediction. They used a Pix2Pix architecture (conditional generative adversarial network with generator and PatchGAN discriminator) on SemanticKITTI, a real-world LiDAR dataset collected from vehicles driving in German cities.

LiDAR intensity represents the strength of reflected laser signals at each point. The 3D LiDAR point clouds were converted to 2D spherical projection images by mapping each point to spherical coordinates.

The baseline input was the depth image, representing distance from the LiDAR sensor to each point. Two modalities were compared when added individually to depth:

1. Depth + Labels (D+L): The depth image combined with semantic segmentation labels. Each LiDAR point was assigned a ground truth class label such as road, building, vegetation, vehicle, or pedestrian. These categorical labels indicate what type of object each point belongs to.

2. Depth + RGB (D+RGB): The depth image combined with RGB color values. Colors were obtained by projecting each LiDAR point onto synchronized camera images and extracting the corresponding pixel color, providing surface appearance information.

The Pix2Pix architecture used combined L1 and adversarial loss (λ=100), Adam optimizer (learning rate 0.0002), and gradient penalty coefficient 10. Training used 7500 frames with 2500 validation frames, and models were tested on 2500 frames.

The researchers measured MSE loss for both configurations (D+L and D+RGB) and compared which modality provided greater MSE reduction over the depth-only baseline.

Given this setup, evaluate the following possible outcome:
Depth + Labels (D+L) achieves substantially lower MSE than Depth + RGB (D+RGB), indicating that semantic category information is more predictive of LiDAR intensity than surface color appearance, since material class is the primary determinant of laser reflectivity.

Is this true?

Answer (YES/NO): NO